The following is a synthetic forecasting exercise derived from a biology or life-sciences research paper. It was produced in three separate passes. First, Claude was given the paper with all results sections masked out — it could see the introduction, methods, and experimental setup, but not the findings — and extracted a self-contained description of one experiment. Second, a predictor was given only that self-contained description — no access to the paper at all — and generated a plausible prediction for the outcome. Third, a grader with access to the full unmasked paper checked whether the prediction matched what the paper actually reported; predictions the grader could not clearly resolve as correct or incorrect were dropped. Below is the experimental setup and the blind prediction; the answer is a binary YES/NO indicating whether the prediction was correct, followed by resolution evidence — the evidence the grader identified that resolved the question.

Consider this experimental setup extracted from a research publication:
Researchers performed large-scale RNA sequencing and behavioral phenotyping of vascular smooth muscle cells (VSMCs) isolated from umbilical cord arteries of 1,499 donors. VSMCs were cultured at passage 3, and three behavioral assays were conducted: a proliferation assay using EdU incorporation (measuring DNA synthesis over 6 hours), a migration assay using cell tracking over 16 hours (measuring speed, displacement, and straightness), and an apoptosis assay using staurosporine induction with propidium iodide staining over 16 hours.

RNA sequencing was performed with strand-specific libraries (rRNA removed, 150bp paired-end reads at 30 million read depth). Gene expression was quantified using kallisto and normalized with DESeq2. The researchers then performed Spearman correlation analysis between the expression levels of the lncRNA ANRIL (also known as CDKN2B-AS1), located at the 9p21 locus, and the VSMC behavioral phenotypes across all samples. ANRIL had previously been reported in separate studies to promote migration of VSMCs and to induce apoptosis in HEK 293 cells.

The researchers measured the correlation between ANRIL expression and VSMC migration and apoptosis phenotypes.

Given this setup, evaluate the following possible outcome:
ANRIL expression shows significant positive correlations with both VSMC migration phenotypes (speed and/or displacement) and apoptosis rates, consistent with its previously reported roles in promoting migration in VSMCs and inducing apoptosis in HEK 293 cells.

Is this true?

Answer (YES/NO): YES